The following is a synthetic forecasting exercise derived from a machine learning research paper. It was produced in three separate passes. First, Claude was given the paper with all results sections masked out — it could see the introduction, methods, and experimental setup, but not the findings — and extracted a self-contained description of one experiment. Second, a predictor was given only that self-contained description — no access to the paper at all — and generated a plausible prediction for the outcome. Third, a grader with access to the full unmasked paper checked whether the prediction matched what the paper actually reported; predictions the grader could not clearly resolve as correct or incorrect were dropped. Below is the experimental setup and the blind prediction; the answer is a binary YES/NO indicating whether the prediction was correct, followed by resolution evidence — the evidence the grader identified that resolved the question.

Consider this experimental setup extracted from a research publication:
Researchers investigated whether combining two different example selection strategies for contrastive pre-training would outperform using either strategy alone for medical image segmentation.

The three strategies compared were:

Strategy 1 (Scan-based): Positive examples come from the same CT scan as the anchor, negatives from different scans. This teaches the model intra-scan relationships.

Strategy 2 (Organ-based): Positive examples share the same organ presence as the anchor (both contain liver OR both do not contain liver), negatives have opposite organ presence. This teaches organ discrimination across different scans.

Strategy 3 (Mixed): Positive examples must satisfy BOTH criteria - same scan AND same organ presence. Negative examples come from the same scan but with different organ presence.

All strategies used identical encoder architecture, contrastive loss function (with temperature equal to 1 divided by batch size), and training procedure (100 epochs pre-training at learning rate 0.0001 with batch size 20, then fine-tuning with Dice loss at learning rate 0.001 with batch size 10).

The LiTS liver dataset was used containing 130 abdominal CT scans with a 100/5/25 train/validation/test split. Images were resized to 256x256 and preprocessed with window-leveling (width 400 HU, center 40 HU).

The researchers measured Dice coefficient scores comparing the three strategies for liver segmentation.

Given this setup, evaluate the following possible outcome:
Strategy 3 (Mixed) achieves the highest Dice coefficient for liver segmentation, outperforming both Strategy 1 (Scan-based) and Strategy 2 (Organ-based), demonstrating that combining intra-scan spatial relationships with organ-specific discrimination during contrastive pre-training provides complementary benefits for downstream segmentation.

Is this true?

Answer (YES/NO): NO